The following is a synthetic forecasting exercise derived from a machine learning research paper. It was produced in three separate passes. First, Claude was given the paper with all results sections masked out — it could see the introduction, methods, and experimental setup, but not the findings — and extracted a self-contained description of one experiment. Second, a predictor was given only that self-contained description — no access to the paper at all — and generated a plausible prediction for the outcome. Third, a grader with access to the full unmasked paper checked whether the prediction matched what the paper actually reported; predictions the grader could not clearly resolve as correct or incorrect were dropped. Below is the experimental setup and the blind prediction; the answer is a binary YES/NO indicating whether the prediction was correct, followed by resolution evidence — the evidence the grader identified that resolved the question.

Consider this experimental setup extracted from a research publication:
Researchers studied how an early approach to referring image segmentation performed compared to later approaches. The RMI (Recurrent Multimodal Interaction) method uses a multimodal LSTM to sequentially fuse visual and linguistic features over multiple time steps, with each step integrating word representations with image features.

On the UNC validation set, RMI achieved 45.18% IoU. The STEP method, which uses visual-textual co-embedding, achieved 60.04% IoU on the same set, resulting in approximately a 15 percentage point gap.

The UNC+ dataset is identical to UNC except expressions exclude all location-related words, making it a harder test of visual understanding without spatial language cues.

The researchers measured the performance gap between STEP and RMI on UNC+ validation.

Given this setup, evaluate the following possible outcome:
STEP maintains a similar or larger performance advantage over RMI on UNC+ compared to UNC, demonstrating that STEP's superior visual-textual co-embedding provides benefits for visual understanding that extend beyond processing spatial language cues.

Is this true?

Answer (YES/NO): YES